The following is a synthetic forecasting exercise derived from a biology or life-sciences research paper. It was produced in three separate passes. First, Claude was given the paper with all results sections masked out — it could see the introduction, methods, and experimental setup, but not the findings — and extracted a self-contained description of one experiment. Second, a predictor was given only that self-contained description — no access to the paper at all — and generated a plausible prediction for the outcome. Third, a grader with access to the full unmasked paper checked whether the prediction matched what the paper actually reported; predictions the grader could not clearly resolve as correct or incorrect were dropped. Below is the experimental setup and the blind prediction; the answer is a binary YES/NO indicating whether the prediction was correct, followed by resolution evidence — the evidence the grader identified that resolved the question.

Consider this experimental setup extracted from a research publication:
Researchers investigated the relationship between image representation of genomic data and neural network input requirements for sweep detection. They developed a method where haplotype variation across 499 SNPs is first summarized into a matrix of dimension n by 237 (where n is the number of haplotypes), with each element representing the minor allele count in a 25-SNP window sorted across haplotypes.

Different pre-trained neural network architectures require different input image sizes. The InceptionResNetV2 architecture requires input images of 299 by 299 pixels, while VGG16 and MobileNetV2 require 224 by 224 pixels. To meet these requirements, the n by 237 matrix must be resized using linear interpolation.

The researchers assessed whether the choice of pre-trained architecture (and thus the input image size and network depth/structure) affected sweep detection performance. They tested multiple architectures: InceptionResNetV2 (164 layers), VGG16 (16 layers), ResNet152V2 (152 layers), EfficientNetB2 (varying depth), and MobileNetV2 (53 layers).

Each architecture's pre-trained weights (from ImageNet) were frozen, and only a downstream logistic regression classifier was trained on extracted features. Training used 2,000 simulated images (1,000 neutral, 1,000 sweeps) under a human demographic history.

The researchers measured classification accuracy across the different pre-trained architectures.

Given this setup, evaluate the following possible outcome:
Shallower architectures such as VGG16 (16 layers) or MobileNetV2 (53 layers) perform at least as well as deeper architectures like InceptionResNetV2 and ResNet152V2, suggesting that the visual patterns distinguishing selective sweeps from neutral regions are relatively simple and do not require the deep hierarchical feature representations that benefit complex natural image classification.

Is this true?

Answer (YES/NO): NO